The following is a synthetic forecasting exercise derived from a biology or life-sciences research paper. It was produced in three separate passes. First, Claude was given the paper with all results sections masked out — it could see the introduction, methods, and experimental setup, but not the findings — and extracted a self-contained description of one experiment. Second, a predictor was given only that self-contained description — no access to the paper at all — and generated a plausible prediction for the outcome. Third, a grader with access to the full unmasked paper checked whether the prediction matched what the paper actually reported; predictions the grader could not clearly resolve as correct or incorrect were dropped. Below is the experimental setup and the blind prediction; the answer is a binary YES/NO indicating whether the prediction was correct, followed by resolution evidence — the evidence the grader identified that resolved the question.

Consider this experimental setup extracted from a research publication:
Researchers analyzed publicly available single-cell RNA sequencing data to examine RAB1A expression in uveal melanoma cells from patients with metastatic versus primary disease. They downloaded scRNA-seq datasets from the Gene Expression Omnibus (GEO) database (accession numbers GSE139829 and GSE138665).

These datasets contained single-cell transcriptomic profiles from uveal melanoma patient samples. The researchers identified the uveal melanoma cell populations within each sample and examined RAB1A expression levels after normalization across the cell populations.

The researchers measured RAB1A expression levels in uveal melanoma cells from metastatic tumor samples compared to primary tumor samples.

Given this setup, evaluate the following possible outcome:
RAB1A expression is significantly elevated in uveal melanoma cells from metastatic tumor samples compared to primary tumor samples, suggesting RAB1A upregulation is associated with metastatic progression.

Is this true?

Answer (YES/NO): NO